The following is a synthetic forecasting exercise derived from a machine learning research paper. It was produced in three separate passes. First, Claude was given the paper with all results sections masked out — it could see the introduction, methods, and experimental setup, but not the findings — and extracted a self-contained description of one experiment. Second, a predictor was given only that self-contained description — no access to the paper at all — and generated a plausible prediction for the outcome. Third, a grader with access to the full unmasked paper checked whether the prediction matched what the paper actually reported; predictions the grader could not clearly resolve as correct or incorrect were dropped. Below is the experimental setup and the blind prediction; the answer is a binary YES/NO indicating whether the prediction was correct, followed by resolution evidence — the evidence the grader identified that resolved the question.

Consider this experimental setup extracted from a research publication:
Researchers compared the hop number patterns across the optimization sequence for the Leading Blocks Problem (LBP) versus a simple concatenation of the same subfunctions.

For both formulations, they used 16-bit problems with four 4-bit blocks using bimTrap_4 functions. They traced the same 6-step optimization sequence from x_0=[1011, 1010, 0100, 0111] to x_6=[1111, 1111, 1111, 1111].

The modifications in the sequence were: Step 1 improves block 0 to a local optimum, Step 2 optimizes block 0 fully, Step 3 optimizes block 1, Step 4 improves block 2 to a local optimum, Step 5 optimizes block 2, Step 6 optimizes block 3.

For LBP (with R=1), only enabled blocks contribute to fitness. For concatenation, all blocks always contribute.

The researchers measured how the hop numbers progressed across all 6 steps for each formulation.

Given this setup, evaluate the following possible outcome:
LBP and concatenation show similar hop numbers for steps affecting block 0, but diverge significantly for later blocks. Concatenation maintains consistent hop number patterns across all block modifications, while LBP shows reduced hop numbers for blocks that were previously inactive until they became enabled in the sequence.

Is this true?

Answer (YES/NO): NO